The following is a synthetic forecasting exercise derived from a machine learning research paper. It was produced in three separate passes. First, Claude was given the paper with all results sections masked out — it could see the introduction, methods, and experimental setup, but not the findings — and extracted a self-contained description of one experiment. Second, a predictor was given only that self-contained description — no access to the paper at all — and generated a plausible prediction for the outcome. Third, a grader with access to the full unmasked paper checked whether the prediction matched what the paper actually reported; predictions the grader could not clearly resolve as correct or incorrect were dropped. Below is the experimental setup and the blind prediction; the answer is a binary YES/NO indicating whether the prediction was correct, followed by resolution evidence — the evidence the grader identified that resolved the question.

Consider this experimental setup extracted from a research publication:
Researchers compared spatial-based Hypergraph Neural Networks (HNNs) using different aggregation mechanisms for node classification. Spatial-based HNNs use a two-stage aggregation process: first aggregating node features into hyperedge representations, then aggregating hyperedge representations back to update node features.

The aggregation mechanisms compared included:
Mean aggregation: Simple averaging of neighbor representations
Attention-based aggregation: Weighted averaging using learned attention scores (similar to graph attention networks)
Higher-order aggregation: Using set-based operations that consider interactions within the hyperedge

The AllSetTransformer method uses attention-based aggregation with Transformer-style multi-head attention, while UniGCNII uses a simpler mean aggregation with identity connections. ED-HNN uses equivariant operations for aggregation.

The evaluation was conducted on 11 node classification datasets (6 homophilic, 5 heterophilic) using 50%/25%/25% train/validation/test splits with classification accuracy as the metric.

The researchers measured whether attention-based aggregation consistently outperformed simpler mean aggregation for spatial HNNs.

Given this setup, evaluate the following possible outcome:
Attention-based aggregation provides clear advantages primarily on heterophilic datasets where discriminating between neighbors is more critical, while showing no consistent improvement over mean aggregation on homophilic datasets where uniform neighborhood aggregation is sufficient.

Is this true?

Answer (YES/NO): NO